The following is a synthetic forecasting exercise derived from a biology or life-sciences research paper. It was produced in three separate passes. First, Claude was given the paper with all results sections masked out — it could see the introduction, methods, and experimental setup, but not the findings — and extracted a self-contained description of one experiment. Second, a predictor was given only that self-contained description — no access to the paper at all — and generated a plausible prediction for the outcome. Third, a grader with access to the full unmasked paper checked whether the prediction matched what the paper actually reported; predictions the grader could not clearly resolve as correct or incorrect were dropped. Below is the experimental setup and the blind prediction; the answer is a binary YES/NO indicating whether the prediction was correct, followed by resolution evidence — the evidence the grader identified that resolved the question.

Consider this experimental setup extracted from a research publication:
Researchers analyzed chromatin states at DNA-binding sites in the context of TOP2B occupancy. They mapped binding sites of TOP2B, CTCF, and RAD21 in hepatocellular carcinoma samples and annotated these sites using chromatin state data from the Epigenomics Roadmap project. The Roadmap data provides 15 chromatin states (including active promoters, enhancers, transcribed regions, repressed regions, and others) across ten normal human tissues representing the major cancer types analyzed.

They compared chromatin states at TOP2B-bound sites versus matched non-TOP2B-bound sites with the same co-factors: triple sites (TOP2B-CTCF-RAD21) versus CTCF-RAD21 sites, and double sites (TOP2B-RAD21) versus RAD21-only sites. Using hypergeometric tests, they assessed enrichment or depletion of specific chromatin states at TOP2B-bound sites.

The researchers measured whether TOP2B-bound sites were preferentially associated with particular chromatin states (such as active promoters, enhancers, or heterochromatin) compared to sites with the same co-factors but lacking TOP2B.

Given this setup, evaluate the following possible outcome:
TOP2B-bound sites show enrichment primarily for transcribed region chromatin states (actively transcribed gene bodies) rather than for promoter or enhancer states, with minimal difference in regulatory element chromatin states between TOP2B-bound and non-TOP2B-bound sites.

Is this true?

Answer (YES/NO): NO